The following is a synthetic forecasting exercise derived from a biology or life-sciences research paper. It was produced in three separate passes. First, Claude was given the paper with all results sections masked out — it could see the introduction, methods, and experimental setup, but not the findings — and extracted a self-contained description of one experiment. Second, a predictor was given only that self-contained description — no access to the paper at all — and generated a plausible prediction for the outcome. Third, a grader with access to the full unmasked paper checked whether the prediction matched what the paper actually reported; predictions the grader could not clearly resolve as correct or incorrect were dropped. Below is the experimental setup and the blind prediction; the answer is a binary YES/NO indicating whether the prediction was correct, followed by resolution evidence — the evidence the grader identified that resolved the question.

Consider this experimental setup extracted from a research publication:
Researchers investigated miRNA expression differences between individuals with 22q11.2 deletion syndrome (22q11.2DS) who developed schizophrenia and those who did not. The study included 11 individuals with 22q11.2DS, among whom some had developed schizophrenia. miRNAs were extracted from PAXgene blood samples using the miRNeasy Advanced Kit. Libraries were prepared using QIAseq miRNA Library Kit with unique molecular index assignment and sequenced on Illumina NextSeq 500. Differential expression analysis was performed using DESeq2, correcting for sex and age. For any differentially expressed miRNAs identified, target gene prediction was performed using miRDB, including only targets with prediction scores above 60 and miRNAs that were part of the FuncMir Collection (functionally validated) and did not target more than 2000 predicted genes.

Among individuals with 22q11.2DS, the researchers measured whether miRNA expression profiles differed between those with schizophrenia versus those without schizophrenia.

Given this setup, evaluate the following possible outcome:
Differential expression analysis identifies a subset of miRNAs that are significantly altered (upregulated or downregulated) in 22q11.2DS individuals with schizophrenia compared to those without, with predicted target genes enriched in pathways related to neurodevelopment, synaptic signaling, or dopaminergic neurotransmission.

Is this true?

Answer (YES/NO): NO